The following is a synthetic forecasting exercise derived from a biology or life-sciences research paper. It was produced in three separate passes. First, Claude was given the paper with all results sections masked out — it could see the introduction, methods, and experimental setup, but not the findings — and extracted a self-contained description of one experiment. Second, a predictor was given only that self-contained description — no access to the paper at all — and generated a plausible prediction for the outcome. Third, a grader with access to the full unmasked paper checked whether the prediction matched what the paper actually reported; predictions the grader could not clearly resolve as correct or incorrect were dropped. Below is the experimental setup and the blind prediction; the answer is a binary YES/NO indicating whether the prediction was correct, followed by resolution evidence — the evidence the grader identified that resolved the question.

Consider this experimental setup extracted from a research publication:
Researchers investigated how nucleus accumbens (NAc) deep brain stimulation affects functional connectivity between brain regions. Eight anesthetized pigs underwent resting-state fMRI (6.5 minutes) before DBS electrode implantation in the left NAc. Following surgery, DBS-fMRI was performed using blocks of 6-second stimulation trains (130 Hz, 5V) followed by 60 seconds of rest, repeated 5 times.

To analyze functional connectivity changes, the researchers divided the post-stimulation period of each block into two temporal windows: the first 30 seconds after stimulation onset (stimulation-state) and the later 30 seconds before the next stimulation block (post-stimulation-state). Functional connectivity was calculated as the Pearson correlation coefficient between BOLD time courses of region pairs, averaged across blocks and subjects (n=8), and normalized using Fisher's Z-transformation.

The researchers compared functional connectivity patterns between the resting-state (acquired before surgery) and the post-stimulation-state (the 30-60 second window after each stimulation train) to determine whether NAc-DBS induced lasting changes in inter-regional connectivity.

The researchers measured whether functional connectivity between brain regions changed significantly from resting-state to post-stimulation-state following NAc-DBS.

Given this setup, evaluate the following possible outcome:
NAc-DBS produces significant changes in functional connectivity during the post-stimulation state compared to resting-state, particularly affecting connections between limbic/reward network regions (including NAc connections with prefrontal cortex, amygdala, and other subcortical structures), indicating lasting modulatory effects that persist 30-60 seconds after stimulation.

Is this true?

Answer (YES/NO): YES